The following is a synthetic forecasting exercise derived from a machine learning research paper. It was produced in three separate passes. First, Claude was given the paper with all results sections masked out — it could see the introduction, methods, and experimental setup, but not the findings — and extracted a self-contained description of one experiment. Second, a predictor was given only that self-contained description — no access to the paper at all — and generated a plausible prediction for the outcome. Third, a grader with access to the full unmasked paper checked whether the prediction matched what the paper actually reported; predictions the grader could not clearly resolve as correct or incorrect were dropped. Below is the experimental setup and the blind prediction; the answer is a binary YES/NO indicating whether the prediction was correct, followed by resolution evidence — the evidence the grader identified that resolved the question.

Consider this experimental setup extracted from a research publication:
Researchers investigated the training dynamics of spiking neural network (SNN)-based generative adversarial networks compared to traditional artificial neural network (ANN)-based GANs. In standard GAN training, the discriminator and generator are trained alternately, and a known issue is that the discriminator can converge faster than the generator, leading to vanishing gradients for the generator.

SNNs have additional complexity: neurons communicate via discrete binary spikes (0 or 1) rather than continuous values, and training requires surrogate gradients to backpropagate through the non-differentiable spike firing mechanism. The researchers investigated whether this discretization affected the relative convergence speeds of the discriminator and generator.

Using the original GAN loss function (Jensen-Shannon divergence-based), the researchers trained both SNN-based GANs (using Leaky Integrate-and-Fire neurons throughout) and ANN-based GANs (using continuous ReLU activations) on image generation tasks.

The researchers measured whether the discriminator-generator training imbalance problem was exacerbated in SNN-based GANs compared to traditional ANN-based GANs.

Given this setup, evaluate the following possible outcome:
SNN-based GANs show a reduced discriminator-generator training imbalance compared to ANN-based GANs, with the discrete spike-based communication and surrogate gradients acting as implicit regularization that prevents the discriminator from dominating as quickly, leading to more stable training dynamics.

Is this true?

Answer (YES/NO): NO